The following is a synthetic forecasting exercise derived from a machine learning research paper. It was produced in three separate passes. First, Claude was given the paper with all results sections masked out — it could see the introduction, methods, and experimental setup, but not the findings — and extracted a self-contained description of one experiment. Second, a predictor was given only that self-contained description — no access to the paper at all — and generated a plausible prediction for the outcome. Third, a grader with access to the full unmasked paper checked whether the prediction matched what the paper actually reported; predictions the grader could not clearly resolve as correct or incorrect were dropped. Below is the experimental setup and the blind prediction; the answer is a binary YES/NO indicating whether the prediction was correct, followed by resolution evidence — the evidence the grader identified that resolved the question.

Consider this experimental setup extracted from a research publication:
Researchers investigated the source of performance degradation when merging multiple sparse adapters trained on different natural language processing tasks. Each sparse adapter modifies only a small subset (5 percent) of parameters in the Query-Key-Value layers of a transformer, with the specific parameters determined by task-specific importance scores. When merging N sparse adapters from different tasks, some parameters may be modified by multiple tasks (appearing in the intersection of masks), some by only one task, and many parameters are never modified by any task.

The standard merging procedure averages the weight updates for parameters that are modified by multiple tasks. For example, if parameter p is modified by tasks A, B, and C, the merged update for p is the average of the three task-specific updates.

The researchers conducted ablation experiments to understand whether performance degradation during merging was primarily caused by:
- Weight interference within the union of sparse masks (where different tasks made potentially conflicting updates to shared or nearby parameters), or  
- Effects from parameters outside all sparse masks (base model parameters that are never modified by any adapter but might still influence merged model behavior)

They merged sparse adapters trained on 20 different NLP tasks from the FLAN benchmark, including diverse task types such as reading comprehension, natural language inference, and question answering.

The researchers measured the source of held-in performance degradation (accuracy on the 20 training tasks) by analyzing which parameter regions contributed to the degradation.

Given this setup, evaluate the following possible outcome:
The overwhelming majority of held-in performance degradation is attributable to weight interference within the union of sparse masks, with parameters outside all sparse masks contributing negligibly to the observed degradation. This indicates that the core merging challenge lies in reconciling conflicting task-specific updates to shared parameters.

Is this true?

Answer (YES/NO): NO